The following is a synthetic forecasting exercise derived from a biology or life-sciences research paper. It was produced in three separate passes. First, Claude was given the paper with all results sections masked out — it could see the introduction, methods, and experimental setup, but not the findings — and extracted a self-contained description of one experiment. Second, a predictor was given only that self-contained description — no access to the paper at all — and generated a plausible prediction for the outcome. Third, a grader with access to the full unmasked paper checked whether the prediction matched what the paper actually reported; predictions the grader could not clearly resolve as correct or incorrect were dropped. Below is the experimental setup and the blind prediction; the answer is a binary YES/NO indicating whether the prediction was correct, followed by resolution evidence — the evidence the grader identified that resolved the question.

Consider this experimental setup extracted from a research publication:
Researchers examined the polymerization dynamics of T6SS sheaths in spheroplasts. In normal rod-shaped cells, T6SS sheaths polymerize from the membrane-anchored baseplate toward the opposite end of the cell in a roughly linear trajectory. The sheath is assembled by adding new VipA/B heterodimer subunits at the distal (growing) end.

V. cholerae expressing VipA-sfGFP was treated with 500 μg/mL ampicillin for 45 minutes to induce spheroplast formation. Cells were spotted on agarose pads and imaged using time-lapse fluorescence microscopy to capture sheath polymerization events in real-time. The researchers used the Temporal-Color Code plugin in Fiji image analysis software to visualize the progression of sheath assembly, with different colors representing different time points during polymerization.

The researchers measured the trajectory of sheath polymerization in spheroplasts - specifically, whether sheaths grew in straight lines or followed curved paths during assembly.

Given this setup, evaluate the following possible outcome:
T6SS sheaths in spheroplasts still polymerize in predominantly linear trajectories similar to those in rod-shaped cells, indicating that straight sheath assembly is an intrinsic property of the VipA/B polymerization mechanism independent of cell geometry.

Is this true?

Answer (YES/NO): NO